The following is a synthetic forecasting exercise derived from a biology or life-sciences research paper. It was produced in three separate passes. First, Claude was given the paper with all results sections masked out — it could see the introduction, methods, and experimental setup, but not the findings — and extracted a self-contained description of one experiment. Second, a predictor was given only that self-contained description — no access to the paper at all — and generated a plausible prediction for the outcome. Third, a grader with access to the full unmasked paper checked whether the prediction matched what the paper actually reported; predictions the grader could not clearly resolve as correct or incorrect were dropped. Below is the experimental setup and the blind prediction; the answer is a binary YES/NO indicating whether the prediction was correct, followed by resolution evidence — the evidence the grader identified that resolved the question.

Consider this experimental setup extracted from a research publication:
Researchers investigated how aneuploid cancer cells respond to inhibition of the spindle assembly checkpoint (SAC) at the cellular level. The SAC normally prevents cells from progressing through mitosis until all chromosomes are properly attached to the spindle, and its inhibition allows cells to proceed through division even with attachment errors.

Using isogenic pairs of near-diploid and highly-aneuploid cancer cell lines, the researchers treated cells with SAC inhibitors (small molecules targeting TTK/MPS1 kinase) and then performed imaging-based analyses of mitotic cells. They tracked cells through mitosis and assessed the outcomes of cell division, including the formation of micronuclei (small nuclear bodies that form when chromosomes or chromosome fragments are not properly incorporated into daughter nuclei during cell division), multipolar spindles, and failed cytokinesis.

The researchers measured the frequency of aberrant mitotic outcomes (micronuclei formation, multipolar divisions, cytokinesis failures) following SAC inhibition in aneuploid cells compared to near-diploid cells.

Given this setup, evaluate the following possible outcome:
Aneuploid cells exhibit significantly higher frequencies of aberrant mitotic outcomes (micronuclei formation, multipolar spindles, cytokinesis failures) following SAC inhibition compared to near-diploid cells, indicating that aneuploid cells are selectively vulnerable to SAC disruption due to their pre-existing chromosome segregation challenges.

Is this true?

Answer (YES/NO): YES